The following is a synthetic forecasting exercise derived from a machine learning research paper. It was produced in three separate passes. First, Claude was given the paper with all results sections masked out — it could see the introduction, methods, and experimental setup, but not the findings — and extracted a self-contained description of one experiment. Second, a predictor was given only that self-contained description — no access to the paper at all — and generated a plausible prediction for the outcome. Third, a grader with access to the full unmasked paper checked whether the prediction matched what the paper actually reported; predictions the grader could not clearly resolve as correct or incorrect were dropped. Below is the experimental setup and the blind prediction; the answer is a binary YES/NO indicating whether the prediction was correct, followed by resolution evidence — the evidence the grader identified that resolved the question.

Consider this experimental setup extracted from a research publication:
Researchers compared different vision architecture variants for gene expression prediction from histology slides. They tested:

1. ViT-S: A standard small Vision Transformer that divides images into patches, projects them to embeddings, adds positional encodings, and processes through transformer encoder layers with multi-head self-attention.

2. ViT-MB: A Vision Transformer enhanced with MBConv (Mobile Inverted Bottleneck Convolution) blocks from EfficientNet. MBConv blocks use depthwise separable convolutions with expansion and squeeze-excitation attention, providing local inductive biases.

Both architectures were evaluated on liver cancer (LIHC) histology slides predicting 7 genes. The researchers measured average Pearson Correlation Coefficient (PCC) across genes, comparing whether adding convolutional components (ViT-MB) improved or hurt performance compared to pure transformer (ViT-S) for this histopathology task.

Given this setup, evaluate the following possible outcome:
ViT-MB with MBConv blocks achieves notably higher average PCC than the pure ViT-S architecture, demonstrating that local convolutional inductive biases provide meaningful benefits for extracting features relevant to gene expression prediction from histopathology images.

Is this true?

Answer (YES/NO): YES